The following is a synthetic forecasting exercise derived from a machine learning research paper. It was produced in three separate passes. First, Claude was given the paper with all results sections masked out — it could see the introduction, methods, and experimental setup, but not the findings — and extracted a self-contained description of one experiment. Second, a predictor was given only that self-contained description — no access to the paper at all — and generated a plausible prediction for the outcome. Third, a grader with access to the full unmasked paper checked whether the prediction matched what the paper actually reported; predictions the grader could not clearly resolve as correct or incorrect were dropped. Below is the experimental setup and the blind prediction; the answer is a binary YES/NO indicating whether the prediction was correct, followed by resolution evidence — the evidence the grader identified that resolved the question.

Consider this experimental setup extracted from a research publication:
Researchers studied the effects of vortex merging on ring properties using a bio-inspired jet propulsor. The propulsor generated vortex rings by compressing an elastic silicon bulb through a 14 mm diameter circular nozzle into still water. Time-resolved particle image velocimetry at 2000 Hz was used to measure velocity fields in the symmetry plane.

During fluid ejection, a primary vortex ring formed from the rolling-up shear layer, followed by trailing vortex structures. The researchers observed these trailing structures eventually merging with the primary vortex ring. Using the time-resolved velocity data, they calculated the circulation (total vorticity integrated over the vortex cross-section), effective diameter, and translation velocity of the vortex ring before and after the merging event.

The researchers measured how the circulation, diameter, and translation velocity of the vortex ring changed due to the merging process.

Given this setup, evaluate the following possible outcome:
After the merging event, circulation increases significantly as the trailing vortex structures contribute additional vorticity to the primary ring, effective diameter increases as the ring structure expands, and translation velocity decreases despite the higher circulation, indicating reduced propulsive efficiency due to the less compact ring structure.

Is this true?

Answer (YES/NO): NO